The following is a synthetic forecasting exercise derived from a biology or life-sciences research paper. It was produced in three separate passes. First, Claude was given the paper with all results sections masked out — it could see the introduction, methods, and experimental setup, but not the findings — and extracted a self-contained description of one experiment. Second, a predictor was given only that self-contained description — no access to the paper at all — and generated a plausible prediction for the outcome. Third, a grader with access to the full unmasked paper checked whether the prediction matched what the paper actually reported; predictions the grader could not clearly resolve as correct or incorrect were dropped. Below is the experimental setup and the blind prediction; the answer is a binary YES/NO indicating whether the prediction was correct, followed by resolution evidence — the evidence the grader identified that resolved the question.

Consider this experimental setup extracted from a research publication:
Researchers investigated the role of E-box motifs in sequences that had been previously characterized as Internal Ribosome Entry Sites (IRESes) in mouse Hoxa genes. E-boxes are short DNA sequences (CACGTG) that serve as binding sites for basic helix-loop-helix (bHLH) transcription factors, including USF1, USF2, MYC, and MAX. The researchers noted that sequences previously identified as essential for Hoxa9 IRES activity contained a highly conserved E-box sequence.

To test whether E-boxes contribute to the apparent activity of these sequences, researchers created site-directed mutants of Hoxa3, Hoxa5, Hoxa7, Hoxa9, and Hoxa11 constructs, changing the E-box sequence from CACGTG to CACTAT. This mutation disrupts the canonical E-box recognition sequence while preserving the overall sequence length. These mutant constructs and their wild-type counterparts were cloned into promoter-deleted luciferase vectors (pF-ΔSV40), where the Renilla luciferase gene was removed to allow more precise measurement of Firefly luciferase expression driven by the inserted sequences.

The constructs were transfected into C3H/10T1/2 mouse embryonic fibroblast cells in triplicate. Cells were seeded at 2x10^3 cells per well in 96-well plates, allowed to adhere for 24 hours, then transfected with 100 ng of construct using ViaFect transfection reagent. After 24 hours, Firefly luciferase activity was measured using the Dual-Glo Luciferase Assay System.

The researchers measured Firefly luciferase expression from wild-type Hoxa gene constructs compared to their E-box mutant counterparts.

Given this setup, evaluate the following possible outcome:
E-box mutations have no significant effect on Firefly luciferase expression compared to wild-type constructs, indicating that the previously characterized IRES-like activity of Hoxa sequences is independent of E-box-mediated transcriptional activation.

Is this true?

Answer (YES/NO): NO